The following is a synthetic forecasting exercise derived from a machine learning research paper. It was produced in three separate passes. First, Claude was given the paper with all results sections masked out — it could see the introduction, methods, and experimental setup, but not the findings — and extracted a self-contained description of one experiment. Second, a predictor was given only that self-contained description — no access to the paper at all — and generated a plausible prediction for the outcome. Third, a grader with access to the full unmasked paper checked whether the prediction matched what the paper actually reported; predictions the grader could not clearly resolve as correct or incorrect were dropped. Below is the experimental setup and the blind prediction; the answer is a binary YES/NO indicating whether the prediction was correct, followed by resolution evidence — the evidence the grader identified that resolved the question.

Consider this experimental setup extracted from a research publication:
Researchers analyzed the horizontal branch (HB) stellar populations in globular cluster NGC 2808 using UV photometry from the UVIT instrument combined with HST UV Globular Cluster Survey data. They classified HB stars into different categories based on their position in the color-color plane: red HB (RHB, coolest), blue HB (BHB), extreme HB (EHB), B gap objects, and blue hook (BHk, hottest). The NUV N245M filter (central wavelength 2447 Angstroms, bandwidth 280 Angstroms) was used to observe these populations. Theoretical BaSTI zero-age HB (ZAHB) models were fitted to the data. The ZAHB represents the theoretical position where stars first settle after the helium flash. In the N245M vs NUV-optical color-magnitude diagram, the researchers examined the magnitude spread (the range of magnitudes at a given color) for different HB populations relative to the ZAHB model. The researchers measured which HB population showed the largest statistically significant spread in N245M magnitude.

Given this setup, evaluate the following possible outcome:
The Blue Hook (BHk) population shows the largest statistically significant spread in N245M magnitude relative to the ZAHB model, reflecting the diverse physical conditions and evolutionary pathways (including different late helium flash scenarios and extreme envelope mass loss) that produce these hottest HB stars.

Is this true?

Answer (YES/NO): YES